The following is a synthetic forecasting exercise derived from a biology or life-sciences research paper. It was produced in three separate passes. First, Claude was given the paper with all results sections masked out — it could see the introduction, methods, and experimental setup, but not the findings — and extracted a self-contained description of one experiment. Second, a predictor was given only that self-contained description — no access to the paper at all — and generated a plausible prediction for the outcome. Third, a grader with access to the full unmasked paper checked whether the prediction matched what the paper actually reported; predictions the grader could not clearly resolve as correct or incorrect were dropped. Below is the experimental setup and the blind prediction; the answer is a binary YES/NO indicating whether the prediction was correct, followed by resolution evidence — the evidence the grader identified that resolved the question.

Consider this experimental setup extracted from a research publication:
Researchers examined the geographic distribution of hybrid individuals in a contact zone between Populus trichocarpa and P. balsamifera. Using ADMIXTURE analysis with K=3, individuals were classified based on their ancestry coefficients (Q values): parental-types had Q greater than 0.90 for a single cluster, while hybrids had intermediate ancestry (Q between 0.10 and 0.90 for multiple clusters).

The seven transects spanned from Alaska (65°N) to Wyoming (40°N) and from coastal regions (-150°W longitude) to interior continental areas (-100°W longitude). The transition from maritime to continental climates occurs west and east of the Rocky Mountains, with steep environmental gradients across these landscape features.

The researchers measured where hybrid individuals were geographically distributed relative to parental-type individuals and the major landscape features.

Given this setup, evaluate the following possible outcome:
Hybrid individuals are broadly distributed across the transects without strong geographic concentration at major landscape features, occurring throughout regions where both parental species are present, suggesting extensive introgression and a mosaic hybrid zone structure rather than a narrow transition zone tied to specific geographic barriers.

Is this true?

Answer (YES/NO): NO